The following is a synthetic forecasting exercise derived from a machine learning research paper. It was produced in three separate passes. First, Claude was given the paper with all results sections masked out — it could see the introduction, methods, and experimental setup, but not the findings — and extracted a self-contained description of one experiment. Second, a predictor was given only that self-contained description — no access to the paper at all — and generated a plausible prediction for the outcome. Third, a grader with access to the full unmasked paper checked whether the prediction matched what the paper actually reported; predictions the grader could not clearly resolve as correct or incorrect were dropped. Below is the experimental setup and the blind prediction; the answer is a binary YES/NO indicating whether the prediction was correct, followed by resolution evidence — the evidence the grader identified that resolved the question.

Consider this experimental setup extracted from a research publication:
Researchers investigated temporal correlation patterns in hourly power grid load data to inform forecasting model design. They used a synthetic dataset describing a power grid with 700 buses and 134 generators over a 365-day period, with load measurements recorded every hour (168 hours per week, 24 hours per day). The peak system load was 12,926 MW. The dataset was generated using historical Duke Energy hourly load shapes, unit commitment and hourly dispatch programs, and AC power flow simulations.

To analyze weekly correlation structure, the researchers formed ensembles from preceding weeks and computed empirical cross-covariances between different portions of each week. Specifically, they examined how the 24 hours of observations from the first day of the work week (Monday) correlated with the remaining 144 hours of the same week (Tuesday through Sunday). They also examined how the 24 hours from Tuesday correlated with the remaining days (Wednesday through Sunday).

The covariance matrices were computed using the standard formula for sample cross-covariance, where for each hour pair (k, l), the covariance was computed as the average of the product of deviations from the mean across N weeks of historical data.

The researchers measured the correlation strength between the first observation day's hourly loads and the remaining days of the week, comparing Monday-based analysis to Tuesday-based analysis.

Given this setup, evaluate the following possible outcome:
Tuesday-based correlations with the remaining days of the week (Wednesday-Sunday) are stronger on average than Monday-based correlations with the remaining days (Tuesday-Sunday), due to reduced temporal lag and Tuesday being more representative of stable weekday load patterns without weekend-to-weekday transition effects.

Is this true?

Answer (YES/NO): NO